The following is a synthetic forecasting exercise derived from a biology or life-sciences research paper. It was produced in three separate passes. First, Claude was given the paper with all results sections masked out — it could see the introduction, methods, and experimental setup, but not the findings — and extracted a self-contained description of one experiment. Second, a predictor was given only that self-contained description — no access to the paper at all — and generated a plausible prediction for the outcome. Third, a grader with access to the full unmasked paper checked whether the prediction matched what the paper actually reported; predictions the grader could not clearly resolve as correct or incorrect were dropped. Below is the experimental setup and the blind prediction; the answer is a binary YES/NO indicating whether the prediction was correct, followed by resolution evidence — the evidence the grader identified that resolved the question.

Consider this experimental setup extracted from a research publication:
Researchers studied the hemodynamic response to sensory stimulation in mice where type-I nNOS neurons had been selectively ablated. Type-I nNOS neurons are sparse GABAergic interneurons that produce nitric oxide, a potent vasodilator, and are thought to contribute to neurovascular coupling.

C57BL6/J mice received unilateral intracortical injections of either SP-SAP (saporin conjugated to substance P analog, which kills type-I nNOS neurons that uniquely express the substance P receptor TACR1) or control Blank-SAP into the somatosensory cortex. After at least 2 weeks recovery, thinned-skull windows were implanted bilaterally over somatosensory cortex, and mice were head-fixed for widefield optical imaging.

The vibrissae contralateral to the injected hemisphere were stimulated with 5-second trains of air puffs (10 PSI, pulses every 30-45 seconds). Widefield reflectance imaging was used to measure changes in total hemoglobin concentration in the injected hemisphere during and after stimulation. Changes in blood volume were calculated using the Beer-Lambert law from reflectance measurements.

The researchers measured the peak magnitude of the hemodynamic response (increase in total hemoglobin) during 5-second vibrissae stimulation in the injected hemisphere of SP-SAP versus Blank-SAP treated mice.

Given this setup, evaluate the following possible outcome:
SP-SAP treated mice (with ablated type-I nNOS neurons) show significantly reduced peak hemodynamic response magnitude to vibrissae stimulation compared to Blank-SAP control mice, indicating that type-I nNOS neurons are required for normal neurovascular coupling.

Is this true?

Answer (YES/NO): NO